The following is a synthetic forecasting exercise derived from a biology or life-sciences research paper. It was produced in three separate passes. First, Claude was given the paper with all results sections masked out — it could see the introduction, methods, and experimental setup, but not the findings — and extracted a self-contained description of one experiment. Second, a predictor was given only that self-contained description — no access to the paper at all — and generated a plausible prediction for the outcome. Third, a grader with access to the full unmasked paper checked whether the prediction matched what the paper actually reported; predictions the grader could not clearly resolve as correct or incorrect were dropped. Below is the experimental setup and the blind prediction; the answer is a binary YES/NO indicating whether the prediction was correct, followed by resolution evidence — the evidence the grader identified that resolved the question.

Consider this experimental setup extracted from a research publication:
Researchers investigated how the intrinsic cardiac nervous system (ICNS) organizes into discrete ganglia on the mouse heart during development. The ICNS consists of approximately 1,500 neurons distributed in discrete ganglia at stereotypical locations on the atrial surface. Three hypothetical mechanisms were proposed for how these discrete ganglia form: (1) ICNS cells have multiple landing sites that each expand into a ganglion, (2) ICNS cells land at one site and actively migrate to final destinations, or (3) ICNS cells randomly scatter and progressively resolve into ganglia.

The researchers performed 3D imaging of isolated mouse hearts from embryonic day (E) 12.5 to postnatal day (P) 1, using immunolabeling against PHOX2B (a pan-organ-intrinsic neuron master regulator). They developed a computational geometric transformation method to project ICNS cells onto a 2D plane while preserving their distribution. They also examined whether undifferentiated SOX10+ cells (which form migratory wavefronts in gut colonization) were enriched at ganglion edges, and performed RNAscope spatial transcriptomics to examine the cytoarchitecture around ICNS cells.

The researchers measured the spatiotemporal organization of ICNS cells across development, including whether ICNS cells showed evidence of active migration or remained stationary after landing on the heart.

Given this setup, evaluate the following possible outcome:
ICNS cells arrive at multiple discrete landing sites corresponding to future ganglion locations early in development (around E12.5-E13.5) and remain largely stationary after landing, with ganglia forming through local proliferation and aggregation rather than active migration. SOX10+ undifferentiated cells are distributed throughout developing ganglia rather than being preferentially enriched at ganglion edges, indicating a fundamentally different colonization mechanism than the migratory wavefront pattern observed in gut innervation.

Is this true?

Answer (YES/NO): NO